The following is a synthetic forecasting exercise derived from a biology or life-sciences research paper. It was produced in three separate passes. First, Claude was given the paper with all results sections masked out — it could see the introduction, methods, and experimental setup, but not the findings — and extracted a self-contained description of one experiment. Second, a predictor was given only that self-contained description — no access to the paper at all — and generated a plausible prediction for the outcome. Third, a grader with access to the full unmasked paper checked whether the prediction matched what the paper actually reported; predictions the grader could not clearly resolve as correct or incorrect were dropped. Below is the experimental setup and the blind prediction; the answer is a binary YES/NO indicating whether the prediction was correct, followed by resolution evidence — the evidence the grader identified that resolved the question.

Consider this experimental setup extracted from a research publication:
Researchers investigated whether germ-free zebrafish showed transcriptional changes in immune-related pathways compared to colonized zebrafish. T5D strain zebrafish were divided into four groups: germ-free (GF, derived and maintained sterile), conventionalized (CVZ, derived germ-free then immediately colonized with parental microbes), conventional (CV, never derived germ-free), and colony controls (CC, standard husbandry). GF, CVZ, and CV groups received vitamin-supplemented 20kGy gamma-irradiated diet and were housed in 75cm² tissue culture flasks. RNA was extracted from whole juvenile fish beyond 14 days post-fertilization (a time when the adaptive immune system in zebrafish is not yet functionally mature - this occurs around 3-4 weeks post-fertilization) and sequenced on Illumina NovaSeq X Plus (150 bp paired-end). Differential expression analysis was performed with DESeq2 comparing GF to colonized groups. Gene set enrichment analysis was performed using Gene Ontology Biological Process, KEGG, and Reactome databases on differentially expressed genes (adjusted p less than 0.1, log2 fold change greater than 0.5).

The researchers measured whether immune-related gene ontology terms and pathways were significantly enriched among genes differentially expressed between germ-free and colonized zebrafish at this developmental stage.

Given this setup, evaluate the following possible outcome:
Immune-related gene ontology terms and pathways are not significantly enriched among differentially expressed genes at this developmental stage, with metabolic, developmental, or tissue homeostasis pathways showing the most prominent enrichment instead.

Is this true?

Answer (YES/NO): NO